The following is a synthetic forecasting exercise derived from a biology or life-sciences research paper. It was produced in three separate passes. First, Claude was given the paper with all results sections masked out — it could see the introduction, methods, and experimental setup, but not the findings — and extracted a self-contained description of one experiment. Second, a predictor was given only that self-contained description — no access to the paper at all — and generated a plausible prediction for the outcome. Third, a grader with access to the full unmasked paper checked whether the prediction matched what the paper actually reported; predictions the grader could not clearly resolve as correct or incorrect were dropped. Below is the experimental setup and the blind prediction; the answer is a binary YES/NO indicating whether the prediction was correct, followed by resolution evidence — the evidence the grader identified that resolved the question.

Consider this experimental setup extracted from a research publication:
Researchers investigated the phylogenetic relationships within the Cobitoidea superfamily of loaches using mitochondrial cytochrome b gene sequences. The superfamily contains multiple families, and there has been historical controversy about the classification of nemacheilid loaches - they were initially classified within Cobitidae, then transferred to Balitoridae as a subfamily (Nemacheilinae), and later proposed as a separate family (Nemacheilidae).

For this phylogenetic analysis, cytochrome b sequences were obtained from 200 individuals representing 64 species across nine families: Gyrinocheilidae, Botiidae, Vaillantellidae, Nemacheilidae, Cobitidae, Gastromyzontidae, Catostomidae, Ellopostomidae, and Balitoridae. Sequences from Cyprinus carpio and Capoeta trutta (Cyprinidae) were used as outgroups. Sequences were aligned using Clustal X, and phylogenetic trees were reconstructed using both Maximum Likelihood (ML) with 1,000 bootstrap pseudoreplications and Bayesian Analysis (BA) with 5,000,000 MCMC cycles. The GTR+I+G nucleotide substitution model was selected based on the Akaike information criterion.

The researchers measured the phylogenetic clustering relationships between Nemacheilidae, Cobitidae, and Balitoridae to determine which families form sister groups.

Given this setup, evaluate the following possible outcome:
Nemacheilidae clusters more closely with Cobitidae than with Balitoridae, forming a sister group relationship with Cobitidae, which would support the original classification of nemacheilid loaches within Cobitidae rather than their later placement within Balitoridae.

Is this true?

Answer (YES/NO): YES